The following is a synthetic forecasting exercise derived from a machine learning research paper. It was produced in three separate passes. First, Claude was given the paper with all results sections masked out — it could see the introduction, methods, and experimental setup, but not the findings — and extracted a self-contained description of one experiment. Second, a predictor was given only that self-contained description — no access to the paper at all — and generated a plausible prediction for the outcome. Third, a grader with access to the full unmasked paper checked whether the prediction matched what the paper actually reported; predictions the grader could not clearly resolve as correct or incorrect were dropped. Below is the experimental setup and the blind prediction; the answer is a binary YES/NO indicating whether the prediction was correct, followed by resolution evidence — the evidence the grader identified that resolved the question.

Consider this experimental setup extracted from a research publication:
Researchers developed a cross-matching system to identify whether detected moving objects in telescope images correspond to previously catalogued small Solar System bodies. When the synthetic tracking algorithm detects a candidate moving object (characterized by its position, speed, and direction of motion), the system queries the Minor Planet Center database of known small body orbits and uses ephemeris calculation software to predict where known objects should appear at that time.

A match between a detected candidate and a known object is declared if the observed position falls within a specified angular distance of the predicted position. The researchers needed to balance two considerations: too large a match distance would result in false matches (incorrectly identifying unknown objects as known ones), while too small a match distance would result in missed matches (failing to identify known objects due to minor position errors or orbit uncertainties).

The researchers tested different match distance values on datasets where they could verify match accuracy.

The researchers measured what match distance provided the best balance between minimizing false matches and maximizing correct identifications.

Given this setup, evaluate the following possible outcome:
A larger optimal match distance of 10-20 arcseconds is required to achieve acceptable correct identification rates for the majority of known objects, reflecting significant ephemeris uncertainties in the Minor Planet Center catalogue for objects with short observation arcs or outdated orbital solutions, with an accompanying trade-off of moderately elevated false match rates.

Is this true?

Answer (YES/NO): NO